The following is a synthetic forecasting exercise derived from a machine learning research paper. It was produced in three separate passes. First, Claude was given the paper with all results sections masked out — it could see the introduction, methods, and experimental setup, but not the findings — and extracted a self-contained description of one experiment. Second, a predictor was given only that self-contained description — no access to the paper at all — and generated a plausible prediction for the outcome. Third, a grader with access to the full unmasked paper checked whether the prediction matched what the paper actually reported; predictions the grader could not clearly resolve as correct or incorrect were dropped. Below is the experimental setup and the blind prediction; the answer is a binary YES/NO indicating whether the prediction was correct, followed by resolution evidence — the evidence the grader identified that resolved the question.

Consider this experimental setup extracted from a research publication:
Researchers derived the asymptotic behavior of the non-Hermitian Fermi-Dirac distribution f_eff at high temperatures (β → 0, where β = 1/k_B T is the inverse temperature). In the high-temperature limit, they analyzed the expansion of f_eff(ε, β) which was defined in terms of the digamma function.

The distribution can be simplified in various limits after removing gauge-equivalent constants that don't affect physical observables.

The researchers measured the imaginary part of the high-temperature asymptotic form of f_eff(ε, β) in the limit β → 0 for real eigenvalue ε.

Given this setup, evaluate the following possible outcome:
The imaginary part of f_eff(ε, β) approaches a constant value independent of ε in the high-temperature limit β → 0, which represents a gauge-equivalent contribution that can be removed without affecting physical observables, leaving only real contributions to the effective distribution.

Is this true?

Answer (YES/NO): NO